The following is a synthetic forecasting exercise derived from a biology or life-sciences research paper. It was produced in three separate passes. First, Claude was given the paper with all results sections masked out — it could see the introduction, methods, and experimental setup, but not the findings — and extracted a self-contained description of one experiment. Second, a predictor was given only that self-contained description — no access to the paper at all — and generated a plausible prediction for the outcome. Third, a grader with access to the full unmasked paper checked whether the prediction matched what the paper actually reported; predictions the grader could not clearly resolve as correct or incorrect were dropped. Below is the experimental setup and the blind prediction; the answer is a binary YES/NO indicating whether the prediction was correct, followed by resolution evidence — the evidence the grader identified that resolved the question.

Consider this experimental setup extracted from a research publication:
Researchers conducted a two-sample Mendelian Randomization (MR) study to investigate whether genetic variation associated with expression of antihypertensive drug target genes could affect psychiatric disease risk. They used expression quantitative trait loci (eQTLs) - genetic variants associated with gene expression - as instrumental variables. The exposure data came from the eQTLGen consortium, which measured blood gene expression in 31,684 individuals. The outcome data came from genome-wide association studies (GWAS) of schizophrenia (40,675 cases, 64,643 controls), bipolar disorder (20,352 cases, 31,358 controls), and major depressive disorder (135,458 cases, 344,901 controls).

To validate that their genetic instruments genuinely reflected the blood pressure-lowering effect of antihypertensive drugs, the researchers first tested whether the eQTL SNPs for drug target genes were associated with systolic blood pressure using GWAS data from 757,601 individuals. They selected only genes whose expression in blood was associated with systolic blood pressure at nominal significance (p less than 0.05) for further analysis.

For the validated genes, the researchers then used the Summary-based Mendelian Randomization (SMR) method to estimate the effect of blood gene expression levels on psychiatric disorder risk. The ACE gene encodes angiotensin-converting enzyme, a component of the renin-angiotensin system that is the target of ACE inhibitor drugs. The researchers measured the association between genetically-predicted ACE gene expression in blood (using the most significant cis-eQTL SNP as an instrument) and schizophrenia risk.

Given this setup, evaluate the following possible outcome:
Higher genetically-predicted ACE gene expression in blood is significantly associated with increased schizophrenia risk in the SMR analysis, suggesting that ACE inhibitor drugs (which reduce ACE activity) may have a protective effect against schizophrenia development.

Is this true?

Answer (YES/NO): NO